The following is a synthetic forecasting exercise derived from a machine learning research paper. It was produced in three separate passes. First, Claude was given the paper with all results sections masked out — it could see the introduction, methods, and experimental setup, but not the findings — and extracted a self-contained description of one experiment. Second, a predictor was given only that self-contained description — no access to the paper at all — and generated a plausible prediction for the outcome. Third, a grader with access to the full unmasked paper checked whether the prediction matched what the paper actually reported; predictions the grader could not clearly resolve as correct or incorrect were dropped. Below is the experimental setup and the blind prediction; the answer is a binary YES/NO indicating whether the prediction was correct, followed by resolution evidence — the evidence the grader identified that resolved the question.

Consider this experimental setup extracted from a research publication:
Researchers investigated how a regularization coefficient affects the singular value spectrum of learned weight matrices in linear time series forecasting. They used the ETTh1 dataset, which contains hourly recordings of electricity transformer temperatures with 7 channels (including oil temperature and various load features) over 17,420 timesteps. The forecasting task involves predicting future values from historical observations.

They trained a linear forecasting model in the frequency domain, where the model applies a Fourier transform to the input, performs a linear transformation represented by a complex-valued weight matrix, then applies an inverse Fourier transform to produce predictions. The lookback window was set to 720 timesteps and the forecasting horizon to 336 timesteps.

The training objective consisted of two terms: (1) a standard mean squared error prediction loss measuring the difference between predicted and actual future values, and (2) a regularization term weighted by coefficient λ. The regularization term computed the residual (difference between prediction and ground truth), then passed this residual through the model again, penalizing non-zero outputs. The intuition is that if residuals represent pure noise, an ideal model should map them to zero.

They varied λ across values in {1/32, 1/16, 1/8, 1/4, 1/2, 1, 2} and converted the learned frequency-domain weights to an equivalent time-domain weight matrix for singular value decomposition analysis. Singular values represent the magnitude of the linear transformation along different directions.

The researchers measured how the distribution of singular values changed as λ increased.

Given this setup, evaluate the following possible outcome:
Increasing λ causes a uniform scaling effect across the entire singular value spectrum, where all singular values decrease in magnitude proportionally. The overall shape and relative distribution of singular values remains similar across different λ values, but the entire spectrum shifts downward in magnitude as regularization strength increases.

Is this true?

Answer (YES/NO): NO